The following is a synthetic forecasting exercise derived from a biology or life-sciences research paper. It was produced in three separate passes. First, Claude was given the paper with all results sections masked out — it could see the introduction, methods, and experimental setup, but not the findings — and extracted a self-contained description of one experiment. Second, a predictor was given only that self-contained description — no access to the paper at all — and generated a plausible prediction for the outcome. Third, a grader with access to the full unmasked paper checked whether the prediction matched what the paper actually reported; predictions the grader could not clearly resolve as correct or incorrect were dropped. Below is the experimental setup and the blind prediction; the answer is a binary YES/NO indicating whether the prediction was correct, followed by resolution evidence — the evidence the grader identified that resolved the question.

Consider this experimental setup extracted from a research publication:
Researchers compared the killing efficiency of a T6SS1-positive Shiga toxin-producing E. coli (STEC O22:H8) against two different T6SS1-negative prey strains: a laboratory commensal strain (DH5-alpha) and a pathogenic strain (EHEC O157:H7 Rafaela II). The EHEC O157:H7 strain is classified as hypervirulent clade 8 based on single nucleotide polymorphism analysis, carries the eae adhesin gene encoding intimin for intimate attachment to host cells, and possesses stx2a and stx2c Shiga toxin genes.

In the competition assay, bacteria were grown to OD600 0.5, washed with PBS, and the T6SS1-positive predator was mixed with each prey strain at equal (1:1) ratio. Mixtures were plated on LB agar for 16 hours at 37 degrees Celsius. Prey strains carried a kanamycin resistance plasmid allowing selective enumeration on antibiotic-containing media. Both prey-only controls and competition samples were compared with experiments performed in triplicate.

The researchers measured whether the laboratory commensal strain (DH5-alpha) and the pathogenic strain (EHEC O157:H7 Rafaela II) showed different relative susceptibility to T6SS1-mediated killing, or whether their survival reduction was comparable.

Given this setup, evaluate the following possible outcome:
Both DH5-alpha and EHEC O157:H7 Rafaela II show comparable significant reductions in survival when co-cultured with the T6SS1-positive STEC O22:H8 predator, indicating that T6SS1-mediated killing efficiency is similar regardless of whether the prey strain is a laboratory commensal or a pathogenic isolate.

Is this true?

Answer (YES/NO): NO